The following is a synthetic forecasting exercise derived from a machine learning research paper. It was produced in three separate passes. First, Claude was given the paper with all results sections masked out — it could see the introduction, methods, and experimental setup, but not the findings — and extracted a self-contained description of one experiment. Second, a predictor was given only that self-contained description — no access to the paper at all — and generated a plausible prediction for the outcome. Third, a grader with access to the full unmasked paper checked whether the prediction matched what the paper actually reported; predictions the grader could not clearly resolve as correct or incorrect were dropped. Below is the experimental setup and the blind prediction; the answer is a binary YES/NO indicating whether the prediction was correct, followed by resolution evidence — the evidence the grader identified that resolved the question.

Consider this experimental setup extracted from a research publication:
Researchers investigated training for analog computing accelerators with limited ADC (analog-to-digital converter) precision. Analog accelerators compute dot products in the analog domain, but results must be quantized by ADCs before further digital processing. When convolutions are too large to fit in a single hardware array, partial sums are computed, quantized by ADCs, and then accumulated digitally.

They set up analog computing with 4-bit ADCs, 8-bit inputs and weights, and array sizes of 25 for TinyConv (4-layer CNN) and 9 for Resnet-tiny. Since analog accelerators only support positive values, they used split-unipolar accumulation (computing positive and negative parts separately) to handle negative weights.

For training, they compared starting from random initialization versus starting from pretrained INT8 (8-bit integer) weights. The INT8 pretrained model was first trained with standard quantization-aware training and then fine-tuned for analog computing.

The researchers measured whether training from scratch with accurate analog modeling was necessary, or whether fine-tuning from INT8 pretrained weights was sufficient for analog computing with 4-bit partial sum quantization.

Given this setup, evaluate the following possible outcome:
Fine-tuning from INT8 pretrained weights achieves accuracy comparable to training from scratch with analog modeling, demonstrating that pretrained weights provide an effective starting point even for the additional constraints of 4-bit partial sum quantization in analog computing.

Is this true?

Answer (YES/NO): YES